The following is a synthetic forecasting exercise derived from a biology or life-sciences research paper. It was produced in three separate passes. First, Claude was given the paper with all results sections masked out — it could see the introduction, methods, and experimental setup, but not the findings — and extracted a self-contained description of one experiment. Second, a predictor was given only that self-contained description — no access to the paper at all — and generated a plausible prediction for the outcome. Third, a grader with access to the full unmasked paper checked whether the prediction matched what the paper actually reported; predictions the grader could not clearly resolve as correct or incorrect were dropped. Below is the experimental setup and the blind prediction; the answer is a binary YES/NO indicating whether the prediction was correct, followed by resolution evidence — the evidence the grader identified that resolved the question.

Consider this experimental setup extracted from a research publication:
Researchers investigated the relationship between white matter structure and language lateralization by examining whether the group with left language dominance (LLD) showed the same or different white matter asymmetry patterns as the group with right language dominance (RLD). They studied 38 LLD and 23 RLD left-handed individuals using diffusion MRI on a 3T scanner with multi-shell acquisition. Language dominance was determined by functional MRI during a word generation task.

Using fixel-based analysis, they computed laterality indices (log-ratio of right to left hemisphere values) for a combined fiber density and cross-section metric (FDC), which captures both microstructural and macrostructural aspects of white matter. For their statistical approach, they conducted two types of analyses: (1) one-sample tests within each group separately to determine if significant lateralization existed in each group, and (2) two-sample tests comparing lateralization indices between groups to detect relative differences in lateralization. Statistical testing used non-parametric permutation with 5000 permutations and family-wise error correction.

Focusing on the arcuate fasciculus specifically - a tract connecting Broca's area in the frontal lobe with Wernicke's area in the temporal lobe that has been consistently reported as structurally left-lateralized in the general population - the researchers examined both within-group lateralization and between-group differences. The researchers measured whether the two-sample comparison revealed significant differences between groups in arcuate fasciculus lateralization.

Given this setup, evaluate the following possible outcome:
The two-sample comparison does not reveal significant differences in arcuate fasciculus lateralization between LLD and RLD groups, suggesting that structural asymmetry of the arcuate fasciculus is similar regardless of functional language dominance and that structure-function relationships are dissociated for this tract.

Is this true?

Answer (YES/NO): YES